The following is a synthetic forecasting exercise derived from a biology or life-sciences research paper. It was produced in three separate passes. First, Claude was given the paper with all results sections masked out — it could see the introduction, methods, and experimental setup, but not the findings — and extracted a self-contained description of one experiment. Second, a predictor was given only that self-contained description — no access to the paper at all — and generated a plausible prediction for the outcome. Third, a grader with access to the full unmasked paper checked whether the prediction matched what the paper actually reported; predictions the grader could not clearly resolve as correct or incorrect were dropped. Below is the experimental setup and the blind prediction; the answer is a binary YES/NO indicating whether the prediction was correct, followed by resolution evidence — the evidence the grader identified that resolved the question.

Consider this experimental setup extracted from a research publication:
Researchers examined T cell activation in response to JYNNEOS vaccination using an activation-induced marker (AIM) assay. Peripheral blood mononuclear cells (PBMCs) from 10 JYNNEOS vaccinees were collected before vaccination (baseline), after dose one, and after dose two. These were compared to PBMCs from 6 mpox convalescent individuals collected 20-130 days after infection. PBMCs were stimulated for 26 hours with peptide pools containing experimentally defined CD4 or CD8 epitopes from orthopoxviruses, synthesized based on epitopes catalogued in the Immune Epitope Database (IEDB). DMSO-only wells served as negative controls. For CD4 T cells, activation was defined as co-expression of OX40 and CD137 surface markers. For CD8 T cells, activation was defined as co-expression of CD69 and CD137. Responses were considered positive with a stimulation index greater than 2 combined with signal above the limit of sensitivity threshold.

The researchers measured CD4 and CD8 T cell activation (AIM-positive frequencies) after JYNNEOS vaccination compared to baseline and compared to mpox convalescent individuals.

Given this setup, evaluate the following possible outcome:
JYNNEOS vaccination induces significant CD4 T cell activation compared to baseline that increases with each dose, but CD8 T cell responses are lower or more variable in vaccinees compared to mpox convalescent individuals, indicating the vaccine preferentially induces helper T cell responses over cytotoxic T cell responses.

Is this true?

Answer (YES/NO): NO